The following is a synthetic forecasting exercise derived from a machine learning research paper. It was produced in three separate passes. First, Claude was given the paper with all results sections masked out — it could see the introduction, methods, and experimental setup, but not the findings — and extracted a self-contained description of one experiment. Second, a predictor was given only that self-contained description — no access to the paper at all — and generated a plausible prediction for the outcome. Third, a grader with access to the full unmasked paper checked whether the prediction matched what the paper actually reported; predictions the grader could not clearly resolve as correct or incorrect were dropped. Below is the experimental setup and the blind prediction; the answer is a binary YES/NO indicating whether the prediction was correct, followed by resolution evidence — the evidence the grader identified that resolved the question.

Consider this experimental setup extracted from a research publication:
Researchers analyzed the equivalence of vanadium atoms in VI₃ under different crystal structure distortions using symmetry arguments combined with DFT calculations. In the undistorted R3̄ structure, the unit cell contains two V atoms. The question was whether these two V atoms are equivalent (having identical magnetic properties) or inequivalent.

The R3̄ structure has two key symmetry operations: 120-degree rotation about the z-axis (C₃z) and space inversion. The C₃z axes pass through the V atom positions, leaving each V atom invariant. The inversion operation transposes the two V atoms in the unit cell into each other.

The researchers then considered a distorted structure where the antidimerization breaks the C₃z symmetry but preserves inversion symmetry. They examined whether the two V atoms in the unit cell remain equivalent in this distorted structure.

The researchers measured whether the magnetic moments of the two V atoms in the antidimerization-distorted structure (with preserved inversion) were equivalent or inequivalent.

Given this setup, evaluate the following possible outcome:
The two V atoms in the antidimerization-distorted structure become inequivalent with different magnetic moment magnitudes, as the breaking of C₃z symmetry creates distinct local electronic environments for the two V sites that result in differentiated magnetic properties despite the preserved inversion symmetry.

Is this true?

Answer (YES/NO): NO